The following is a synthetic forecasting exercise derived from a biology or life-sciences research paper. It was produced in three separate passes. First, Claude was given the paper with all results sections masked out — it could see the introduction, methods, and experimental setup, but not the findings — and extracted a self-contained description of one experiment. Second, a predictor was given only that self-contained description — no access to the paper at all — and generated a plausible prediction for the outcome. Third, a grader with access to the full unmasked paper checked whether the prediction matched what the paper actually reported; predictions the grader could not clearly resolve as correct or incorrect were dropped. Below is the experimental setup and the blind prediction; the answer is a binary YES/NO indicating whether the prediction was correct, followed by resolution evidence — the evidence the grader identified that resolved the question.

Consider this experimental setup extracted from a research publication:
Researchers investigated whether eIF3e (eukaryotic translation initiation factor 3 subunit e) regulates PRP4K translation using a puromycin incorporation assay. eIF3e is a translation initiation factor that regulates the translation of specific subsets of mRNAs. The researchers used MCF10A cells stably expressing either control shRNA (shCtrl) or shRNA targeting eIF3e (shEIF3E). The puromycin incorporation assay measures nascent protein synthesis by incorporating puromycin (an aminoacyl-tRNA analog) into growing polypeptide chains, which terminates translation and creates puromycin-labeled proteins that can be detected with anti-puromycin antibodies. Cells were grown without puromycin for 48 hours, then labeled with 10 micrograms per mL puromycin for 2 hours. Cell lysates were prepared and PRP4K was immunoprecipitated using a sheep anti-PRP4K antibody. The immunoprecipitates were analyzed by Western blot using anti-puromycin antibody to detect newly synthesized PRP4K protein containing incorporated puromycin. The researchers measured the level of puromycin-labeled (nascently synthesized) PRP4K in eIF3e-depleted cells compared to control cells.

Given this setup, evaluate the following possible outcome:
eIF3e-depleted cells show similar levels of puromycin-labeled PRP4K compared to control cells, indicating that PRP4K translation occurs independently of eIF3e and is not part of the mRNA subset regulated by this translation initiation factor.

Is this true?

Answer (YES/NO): NO